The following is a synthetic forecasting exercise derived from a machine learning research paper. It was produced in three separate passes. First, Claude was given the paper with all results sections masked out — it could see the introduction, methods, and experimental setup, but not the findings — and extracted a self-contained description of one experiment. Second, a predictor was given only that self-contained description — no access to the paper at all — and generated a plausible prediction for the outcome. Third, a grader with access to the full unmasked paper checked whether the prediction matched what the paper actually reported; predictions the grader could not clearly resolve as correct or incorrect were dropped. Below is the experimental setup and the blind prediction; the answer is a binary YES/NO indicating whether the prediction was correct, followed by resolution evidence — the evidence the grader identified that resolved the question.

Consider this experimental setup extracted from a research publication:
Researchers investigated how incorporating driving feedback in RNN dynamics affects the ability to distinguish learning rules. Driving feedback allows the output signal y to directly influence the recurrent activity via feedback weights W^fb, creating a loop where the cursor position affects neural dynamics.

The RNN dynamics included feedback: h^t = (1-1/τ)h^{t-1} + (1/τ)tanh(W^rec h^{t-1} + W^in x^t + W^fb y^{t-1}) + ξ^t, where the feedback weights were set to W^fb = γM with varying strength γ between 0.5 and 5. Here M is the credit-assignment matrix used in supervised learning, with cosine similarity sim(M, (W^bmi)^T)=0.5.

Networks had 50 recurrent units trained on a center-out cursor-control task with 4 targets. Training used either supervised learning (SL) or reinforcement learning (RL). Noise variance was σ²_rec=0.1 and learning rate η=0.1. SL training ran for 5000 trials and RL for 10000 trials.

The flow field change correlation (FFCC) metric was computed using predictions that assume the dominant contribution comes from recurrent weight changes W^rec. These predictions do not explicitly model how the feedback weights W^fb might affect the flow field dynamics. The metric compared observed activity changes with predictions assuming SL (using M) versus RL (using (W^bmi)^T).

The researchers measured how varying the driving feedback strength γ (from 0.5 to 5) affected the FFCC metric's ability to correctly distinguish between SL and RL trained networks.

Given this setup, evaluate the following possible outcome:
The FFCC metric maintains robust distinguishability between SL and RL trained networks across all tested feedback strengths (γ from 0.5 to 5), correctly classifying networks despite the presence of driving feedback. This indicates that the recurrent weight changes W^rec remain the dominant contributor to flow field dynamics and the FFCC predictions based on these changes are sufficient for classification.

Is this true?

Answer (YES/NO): NO